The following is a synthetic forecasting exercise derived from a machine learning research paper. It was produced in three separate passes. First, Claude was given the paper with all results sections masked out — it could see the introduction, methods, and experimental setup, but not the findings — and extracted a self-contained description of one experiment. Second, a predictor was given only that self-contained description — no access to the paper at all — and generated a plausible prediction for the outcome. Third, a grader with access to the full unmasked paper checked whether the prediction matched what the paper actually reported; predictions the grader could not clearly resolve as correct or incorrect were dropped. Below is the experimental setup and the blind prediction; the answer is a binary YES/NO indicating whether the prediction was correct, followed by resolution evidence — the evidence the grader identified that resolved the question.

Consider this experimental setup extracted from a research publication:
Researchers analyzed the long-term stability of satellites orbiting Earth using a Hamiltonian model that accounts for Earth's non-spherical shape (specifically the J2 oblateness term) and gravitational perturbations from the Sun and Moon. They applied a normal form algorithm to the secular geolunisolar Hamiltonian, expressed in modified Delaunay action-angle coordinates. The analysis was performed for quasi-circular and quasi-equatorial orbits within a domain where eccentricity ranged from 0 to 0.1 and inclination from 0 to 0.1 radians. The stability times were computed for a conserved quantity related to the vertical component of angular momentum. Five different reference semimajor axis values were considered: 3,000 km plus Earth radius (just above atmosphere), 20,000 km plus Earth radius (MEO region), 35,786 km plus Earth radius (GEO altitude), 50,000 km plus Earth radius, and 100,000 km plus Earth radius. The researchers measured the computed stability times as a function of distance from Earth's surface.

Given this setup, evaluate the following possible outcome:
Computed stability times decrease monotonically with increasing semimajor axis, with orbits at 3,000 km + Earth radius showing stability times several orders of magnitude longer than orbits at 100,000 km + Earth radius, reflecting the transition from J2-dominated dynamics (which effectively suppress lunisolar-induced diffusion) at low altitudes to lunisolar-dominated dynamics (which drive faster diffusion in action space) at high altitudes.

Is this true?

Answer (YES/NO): YES